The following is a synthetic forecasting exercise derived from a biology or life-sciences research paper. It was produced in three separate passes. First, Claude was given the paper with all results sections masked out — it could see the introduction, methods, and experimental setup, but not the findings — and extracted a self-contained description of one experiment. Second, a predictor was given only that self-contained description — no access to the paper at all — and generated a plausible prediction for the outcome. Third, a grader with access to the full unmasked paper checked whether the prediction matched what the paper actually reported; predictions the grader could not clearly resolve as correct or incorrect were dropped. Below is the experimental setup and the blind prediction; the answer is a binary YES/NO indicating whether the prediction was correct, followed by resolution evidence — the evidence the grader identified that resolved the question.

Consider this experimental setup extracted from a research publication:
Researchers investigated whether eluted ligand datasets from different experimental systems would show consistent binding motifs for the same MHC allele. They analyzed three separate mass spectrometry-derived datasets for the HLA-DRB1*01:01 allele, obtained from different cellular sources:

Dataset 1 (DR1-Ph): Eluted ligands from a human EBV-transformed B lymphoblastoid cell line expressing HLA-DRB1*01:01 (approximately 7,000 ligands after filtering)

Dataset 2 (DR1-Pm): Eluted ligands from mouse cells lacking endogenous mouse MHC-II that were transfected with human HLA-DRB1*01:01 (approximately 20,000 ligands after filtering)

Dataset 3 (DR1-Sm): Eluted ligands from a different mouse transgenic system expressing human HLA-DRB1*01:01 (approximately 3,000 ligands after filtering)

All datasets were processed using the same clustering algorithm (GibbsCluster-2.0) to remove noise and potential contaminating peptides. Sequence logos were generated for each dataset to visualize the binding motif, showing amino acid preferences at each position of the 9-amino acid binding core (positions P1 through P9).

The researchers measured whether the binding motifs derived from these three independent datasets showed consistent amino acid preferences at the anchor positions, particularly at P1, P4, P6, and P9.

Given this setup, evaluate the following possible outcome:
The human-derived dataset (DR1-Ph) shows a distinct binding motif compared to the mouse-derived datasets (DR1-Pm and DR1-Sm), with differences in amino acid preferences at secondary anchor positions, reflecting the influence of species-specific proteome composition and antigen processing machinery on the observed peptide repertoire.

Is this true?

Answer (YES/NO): NO